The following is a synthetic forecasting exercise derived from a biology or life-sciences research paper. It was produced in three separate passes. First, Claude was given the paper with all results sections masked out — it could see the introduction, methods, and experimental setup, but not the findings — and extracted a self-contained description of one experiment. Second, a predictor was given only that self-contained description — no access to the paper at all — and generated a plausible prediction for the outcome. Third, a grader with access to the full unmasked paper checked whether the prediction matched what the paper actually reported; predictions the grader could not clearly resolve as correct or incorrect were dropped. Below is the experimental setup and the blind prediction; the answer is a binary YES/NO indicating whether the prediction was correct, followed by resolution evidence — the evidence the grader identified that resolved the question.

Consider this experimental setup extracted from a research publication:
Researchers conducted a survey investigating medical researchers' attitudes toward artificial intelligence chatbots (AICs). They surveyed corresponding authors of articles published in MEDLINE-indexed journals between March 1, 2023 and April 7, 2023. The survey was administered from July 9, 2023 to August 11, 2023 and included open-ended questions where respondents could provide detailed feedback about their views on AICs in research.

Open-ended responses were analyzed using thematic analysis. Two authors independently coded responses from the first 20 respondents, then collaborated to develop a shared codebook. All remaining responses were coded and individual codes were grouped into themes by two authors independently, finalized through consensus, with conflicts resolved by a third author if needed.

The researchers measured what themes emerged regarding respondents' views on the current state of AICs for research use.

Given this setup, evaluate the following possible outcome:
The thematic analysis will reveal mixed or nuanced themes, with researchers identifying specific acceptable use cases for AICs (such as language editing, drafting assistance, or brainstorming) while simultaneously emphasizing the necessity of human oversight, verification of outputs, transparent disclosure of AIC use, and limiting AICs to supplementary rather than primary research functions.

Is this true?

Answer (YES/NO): NO